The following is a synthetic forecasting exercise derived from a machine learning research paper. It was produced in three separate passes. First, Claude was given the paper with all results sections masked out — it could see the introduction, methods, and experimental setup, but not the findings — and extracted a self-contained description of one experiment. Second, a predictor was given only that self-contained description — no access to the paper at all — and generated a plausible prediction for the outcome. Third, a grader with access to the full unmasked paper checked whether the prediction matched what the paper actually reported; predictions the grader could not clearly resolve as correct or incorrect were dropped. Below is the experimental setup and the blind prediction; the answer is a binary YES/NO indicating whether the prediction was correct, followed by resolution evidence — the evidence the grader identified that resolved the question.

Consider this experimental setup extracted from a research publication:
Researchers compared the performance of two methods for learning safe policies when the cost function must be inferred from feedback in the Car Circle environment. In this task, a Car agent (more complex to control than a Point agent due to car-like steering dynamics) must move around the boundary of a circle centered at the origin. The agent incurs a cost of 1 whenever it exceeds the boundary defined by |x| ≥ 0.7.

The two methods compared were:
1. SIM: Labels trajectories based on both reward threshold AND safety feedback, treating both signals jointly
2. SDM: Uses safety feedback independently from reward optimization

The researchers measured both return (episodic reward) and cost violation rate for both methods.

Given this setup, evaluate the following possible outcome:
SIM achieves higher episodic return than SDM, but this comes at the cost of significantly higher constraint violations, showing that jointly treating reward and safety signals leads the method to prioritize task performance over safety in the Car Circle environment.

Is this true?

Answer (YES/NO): NO